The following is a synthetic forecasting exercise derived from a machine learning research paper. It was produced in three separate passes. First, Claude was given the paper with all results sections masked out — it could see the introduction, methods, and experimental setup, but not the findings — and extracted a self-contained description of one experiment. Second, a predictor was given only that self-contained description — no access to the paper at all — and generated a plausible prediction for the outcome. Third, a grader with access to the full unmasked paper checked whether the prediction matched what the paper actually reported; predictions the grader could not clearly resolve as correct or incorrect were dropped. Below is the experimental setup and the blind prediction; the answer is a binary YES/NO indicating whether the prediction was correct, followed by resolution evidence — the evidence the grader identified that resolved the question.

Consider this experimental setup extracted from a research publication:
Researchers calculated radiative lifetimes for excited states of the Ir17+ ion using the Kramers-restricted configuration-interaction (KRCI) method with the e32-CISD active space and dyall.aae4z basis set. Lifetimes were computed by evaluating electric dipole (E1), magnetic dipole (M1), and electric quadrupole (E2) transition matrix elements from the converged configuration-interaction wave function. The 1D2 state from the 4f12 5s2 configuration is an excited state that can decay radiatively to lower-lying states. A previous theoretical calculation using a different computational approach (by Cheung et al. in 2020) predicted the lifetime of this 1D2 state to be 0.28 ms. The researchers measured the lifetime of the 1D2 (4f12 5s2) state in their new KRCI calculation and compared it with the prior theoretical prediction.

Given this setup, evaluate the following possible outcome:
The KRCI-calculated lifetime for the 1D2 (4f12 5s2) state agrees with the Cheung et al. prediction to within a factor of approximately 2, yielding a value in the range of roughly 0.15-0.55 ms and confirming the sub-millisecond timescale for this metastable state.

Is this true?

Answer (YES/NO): NO